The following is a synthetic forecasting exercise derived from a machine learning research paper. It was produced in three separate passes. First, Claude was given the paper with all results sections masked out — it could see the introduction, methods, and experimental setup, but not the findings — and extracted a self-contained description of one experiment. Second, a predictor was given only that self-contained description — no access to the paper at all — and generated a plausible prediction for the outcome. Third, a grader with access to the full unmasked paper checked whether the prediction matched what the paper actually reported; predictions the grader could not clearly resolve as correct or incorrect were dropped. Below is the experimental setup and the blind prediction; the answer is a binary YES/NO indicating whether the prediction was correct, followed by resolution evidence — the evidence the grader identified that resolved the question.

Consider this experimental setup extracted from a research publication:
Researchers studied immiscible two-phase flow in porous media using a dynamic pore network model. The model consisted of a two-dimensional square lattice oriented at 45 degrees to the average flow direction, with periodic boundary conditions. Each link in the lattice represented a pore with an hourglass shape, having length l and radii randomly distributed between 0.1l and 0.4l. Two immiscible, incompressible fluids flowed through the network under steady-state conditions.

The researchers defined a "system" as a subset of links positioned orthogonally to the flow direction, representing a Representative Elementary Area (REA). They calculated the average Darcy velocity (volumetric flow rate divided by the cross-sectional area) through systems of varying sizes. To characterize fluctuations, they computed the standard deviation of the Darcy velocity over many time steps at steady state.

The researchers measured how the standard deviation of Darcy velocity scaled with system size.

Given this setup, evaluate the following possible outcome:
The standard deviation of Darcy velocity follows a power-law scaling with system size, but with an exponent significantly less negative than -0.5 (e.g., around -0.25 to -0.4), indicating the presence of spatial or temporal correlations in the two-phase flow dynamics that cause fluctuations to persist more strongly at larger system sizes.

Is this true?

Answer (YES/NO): NO